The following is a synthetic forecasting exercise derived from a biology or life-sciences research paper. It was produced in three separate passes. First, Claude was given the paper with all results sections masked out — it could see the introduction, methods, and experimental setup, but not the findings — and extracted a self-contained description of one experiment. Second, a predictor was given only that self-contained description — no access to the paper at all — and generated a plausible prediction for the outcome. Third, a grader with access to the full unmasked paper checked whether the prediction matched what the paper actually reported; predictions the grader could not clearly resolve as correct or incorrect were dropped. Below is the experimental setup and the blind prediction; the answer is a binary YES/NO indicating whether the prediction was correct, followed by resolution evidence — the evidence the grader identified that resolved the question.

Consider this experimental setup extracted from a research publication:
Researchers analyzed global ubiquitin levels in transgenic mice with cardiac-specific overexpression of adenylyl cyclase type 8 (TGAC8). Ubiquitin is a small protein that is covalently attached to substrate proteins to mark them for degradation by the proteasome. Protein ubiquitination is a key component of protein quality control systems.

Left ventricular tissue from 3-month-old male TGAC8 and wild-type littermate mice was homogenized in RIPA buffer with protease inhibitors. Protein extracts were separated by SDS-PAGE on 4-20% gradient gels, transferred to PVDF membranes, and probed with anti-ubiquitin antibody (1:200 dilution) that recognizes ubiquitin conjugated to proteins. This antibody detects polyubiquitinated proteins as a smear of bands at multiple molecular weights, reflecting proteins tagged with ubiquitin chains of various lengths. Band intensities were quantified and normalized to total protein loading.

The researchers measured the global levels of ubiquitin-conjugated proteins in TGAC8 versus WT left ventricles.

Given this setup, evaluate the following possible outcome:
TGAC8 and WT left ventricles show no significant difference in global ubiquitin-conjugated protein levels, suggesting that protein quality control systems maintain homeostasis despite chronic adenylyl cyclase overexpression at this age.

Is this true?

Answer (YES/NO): NO